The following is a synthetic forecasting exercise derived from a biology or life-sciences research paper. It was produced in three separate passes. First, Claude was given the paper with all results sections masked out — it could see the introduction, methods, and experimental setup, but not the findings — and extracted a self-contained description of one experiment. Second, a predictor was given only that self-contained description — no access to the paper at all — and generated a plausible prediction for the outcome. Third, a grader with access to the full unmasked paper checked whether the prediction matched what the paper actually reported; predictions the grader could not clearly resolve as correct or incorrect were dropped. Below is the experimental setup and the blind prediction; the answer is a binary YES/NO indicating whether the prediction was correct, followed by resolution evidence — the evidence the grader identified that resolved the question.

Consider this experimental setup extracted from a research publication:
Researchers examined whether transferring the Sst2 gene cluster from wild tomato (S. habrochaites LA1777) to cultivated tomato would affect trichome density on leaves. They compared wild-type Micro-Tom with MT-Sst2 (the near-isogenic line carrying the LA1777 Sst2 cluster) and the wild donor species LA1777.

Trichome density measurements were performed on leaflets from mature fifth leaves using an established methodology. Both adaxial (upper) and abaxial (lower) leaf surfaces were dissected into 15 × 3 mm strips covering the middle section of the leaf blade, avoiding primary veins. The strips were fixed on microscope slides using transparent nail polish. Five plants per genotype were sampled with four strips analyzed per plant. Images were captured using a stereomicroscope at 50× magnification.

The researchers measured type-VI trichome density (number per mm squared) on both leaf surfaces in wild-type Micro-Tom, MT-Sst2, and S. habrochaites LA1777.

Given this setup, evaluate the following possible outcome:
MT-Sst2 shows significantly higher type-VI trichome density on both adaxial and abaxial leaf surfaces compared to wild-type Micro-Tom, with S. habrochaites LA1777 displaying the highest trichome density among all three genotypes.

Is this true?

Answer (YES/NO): NO